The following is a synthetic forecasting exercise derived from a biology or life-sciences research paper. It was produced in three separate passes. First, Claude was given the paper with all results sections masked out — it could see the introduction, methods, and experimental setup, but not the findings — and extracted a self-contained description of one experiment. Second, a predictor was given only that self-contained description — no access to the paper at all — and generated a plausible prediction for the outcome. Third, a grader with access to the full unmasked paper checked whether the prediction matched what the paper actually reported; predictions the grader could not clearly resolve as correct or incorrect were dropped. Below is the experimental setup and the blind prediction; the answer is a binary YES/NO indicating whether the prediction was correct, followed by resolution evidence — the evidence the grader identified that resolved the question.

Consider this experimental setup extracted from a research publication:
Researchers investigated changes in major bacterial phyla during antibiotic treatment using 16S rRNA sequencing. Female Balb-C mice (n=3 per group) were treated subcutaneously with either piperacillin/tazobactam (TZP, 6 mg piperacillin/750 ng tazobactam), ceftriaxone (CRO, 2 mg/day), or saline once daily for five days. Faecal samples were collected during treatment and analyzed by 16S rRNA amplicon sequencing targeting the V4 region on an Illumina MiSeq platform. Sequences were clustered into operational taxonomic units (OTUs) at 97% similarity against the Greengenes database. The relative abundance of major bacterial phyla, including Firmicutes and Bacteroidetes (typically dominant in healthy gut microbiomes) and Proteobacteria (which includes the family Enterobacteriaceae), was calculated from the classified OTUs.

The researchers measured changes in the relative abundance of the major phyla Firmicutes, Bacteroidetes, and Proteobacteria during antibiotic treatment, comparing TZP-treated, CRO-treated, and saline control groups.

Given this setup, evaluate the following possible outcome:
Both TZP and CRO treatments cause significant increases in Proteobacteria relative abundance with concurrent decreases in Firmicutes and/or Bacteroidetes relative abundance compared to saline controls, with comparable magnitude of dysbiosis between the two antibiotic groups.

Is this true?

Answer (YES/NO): NO